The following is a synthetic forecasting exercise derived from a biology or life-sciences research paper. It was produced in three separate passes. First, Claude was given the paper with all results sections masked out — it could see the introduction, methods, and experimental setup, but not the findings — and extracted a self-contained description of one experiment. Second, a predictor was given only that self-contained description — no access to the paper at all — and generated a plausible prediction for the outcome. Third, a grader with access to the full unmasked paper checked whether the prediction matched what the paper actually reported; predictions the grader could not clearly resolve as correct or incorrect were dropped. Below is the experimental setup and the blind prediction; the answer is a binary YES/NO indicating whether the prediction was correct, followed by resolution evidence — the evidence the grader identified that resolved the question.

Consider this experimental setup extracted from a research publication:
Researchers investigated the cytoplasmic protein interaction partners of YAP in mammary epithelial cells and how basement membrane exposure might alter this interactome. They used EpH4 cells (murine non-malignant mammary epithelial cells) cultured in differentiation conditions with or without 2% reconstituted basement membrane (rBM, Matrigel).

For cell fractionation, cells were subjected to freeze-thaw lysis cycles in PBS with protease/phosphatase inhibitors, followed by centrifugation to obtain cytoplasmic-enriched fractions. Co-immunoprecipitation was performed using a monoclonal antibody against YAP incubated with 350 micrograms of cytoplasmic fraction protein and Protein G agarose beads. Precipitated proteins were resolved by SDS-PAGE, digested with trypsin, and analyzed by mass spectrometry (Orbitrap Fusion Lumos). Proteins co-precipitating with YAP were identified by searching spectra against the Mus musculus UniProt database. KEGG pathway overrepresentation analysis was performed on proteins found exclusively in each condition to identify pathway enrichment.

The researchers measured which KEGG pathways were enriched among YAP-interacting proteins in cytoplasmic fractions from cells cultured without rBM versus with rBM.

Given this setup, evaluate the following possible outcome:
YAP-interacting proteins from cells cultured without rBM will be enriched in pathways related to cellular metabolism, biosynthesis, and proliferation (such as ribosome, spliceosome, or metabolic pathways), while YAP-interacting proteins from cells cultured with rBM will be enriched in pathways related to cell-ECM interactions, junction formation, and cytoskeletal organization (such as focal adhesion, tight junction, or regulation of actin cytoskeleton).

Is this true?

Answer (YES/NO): NO